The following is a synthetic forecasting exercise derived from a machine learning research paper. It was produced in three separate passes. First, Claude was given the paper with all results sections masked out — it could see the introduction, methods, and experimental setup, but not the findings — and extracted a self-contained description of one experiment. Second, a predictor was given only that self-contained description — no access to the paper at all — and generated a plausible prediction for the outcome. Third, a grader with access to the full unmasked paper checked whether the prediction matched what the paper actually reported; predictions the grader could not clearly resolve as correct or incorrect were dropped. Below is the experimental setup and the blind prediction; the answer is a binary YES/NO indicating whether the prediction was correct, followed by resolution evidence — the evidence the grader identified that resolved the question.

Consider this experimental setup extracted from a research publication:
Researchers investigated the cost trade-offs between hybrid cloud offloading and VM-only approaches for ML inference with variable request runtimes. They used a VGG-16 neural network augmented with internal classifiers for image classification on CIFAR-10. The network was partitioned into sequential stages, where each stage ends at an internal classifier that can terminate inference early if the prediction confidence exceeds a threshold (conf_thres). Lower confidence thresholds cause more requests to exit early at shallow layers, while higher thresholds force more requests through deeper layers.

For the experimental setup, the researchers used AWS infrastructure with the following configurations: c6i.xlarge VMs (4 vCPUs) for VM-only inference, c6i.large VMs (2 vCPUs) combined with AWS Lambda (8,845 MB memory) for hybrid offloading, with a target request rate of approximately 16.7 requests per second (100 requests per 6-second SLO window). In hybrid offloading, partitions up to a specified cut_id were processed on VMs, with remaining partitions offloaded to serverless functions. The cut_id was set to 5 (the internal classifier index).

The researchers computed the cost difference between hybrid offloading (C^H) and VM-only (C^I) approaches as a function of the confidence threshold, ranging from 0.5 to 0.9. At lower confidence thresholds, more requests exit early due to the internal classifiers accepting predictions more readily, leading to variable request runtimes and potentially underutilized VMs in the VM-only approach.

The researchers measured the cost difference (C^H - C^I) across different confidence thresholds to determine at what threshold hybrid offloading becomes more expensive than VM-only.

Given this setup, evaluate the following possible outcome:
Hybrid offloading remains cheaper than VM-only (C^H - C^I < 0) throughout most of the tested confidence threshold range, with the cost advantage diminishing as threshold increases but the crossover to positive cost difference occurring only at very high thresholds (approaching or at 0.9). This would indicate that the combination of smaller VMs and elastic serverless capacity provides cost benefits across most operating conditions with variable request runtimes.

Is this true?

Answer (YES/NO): NO